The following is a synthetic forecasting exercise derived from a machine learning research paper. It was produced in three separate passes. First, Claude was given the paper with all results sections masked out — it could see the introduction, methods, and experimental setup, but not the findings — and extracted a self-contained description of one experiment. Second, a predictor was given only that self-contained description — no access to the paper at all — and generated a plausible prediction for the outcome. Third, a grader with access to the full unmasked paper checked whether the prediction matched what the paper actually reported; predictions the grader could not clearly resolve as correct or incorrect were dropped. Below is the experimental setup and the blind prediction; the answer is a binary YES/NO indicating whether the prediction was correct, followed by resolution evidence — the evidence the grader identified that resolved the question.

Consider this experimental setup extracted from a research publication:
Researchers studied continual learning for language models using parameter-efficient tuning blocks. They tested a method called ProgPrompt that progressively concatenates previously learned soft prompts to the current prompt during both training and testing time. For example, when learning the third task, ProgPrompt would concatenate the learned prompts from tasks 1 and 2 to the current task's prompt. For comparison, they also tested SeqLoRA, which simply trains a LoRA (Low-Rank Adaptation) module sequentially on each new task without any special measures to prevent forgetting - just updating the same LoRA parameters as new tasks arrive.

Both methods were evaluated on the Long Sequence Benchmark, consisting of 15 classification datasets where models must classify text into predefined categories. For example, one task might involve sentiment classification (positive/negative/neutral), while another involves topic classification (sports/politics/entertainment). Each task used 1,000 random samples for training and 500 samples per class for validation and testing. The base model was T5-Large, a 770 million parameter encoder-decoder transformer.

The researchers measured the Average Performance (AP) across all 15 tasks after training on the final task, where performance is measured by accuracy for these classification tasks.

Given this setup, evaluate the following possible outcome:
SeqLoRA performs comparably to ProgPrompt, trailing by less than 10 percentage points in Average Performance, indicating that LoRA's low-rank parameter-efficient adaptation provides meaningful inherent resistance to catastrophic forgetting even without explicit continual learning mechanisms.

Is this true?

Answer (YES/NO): NO